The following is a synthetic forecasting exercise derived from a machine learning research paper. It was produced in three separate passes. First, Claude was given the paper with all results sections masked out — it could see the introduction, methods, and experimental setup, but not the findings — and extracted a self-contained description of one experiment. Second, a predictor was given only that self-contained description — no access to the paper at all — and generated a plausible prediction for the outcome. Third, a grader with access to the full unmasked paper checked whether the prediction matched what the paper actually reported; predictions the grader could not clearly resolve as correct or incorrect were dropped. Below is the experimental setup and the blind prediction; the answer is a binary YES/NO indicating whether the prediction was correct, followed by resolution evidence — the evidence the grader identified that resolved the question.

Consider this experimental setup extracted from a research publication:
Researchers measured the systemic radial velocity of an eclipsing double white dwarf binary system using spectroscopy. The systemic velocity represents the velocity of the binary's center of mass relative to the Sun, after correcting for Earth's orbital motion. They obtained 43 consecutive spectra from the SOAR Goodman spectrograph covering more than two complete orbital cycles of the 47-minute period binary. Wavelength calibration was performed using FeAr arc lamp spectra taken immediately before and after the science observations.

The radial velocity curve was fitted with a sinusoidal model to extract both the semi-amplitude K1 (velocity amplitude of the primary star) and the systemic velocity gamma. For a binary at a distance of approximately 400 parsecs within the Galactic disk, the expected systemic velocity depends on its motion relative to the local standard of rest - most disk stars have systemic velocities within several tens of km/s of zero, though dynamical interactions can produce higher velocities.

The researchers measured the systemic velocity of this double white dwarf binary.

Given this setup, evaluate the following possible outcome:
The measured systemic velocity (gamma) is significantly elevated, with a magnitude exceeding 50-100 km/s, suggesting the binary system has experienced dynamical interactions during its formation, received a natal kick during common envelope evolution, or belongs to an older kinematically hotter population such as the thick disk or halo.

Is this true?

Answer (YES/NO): NO